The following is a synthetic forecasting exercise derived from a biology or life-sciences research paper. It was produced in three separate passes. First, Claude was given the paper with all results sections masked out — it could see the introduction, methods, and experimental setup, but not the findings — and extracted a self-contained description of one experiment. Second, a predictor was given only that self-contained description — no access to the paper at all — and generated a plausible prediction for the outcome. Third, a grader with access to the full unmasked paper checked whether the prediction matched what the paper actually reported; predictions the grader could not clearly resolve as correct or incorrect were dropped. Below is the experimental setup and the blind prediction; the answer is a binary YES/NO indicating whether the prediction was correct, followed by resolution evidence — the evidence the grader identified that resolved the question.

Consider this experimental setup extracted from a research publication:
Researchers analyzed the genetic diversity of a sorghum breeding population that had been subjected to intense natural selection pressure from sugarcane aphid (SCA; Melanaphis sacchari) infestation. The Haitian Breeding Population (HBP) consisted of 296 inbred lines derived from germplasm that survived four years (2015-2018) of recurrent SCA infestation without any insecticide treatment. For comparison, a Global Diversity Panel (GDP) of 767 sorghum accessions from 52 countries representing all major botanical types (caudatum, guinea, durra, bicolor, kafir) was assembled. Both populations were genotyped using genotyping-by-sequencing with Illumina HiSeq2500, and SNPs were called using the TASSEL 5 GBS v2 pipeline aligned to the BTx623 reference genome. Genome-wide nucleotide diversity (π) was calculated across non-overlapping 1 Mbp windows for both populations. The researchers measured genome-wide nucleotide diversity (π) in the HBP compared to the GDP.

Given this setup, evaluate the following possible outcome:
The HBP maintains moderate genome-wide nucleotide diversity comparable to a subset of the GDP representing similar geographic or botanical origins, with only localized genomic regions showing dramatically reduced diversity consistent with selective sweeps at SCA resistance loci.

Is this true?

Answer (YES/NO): NO